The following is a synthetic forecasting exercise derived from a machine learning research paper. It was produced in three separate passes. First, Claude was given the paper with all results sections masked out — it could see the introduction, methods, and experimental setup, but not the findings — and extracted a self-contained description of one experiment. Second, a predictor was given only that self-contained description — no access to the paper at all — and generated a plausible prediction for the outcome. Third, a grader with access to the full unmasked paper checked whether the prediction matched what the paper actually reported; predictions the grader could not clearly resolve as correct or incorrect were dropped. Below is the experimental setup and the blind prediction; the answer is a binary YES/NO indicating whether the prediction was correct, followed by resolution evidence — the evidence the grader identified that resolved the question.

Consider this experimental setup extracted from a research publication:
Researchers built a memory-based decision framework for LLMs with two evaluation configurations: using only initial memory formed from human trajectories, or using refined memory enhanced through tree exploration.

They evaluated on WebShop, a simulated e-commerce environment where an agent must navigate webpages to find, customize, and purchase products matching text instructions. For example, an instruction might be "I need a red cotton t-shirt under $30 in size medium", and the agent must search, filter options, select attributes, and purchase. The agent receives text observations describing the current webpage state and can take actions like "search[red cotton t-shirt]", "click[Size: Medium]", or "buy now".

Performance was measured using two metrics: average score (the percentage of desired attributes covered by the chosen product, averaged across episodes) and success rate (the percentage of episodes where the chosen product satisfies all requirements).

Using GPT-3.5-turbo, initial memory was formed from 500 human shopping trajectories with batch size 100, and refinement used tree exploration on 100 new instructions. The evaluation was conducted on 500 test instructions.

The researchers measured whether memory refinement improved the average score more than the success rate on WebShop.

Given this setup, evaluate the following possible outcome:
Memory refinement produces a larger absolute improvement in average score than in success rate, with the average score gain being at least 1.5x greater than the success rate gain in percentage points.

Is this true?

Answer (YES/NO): NO